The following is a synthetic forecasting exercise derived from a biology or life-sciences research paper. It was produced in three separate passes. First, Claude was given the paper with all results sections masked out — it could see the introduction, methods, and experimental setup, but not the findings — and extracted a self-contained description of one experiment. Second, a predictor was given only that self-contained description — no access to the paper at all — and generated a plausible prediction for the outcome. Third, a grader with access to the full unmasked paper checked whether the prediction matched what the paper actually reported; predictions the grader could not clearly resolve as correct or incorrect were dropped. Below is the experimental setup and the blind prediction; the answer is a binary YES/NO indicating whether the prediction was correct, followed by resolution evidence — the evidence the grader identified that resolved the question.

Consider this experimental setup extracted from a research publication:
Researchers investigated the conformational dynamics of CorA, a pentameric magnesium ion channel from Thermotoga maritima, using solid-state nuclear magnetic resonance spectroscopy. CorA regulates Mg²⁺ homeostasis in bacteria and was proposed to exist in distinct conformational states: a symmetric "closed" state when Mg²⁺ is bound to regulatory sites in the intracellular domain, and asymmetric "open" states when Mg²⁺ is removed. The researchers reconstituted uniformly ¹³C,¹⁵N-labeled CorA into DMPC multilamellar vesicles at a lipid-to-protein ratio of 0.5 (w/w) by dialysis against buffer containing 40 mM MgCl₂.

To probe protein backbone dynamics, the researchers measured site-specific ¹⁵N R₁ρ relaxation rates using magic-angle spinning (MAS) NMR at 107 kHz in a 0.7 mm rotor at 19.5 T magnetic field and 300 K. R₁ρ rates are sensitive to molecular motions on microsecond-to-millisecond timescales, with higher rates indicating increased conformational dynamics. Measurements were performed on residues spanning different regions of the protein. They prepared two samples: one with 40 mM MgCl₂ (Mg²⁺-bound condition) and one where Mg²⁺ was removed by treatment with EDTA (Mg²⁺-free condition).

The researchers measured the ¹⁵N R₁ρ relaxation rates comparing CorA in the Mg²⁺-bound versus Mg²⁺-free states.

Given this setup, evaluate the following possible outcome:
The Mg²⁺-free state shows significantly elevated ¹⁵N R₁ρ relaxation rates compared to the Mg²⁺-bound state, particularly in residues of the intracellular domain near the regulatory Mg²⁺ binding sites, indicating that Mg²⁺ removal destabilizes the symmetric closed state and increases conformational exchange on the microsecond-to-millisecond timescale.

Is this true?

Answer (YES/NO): NO